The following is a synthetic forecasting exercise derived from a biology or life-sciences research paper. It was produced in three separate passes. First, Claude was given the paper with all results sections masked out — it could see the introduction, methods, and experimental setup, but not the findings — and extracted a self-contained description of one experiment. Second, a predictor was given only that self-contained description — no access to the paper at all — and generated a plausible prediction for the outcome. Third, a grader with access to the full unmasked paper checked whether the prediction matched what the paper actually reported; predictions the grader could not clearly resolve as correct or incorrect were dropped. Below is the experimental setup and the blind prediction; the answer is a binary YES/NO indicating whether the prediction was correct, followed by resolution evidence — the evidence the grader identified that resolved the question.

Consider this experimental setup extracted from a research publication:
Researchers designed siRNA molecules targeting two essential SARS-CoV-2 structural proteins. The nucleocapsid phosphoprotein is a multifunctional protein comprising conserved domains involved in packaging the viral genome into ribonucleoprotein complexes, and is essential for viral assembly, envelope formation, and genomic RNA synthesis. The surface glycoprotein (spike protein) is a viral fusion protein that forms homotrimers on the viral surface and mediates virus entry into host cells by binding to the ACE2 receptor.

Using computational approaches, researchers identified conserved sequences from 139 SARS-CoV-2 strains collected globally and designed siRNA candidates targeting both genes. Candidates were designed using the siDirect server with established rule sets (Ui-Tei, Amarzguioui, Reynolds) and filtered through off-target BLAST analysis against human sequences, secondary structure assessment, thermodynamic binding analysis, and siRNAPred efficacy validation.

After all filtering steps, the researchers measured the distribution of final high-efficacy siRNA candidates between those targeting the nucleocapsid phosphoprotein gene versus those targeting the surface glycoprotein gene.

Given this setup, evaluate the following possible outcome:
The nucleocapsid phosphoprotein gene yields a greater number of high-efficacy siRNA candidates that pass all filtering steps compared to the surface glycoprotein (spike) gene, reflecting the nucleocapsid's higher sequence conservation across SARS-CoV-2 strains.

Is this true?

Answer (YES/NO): NO